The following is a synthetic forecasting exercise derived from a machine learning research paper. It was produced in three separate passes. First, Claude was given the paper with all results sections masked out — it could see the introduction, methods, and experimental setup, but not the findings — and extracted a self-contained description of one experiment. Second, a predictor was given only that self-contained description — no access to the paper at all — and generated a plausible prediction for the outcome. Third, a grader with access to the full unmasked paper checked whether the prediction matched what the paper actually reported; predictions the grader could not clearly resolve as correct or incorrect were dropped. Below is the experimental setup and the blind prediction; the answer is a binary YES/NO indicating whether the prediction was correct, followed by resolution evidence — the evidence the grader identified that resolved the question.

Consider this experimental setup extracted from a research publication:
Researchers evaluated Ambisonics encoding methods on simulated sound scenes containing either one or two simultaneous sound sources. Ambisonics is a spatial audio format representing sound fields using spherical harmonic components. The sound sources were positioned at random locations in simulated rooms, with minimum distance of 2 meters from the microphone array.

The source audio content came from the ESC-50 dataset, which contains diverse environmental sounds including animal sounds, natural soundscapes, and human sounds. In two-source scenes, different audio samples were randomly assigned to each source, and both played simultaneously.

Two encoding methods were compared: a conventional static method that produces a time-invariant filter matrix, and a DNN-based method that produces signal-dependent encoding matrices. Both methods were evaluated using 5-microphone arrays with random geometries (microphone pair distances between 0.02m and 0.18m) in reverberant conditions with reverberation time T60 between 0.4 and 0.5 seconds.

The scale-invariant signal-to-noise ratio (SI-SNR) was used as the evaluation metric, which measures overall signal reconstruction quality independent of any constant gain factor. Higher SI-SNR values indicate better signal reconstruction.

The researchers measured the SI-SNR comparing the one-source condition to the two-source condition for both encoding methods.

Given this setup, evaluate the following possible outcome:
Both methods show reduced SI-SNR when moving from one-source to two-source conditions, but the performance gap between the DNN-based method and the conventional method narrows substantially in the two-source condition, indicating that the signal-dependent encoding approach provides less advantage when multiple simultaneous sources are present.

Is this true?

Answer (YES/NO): NO